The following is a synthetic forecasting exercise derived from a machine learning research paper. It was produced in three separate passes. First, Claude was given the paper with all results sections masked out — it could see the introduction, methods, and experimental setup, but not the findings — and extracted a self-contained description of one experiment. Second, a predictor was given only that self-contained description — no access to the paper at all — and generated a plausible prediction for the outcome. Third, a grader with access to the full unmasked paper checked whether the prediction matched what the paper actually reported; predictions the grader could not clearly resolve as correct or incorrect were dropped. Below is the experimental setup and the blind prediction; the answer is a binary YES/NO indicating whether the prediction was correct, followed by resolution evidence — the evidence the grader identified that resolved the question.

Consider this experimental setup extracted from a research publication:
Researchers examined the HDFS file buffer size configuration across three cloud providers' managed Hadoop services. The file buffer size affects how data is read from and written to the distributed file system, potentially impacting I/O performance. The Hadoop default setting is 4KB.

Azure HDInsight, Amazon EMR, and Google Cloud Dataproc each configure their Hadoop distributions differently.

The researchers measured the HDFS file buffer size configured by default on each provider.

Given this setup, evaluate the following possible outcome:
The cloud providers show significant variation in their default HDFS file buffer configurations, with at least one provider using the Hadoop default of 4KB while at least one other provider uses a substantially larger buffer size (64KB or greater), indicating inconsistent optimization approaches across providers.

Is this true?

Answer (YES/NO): YES